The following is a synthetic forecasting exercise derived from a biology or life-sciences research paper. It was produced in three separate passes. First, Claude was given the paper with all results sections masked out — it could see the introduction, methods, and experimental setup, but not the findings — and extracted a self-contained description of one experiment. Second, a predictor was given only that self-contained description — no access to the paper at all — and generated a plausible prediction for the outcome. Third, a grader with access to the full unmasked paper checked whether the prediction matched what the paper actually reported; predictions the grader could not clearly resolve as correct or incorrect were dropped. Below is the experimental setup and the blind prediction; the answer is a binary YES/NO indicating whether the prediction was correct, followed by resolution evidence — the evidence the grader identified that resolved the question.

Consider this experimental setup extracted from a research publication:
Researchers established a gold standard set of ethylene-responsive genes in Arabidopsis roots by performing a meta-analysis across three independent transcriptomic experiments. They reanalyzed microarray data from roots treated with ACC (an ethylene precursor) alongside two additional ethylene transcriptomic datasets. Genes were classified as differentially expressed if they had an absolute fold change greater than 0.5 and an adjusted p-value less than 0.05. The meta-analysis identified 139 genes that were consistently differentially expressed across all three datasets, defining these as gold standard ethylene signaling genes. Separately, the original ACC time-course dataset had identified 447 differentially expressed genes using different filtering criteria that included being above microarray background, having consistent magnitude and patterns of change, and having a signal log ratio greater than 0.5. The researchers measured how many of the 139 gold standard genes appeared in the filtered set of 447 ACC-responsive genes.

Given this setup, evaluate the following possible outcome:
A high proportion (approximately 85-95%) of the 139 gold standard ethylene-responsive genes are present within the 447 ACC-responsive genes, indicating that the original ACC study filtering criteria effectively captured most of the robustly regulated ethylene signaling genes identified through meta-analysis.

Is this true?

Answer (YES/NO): NO